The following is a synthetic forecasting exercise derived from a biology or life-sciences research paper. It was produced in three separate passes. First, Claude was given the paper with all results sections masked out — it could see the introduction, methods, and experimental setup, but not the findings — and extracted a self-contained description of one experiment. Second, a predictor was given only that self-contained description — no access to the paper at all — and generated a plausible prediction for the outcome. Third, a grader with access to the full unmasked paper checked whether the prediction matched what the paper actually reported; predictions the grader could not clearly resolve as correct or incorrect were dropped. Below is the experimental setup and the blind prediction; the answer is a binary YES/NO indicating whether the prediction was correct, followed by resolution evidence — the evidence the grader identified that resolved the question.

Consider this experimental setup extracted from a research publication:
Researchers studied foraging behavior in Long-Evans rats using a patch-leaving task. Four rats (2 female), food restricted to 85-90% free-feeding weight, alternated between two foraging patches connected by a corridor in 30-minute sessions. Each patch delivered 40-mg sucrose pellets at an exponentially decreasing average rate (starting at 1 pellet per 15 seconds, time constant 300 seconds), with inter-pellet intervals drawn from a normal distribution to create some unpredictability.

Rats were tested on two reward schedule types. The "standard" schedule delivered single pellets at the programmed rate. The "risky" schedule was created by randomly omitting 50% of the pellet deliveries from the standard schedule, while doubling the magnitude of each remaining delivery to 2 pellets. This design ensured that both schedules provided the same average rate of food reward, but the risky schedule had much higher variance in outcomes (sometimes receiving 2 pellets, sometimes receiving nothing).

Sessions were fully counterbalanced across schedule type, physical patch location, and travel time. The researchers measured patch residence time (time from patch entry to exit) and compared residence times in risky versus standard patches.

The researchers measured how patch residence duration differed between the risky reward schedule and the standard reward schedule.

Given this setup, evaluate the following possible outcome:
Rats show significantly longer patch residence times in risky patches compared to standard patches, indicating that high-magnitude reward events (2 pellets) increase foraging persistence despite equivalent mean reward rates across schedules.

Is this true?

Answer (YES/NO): NO